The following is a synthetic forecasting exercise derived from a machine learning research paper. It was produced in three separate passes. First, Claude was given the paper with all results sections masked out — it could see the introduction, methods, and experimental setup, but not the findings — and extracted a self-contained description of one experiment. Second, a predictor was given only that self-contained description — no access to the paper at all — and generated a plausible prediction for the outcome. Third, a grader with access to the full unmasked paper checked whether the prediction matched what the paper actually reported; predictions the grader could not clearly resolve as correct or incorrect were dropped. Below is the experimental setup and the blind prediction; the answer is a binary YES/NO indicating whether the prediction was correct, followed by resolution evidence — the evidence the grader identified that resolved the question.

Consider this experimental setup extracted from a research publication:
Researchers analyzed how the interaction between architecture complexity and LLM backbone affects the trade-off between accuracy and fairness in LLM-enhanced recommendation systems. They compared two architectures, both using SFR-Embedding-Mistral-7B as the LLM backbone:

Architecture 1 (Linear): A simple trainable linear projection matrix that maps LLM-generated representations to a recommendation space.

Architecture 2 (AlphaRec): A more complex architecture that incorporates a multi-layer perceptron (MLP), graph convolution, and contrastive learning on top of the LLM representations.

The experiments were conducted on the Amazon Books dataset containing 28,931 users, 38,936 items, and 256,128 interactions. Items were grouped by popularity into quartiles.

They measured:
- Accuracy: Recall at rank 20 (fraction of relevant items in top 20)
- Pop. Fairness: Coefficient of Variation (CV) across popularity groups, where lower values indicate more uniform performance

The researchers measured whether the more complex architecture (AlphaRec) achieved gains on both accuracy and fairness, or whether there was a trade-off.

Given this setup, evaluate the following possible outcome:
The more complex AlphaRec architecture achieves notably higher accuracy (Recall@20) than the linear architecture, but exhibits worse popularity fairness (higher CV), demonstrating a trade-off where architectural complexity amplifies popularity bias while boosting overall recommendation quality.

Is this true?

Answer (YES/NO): YES